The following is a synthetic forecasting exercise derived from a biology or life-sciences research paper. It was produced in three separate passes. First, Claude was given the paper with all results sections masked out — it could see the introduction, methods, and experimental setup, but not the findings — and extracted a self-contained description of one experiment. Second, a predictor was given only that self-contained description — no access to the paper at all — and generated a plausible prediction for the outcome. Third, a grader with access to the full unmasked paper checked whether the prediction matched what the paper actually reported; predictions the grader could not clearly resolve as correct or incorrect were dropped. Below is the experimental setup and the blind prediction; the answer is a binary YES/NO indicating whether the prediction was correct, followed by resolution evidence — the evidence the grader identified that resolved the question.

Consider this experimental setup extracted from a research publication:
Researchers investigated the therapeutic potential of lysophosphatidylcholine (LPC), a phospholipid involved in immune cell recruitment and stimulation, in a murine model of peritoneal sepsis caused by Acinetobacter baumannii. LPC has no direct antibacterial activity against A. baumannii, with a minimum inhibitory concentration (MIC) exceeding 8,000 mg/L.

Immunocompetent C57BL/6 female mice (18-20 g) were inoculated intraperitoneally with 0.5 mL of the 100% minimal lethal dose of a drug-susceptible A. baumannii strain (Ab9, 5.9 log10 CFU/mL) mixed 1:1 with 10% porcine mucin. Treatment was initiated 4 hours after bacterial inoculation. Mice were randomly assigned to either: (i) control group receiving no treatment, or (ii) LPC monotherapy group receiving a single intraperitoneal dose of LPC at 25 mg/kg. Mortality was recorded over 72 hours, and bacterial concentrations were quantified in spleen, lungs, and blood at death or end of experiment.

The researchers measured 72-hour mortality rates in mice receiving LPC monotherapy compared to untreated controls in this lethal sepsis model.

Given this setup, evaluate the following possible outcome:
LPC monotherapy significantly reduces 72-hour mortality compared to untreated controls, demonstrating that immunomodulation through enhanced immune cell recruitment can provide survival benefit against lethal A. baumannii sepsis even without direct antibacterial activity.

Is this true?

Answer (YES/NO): NO